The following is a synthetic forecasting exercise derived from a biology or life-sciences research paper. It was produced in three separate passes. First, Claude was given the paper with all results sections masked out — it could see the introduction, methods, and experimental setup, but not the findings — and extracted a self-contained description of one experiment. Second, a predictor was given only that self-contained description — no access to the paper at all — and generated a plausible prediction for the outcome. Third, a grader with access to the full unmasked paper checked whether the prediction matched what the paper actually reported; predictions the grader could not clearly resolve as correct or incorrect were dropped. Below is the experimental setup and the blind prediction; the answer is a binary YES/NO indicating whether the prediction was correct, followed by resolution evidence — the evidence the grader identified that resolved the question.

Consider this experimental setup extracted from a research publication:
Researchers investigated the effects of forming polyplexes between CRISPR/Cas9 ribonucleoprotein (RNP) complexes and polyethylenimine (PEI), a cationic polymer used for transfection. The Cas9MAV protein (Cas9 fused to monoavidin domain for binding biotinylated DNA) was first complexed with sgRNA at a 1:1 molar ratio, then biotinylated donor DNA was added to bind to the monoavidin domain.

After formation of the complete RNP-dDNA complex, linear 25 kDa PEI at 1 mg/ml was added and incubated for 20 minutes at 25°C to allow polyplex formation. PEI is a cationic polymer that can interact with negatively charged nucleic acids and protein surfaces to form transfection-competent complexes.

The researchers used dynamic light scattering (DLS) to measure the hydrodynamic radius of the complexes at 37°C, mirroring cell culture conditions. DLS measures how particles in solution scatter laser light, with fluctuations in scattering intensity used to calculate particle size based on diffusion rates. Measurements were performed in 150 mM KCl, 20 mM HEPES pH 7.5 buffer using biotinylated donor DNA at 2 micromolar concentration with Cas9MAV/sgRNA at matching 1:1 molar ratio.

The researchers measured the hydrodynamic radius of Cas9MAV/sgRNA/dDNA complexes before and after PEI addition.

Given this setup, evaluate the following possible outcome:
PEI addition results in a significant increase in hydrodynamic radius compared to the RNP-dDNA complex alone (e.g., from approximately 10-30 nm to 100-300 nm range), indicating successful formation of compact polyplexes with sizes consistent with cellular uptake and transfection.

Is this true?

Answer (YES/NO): YES